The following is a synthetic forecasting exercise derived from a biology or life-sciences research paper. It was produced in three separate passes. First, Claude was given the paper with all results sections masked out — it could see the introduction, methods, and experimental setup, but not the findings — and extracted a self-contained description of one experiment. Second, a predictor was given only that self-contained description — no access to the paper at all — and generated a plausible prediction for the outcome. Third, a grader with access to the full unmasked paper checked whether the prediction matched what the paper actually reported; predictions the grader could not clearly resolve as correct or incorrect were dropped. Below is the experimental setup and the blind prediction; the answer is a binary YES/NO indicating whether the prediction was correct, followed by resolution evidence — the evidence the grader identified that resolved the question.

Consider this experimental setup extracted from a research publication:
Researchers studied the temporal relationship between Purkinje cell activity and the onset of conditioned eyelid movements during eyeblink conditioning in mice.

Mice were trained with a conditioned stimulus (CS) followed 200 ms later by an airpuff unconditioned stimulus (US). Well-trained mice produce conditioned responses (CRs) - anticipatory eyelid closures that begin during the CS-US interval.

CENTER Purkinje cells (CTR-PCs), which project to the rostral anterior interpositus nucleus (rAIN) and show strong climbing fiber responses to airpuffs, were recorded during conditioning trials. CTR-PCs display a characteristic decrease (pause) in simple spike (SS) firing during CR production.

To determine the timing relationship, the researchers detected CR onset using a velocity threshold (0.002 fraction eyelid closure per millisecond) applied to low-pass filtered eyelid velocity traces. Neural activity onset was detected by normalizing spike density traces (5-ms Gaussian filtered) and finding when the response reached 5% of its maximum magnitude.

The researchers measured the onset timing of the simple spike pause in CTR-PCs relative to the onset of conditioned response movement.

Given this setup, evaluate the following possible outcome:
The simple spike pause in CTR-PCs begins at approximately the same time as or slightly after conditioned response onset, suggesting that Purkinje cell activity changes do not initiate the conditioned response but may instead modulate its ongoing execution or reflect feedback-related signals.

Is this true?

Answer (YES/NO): NO